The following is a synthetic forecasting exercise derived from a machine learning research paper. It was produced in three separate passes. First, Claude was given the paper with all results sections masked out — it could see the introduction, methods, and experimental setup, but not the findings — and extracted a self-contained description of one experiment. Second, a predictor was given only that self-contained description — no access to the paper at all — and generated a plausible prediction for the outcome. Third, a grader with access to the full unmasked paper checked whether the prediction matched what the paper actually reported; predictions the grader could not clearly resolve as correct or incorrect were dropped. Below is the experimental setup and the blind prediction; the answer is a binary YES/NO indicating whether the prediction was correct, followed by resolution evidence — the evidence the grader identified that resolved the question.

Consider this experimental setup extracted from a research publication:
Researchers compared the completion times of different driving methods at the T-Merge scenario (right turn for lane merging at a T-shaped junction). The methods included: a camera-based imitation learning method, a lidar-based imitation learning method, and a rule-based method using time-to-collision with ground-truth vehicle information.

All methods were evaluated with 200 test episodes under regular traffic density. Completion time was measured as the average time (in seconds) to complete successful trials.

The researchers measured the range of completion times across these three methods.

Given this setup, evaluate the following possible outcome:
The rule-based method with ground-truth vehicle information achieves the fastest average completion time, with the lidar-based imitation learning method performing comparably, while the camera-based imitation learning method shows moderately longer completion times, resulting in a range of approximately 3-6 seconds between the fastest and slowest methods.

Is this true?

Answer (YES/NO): NO